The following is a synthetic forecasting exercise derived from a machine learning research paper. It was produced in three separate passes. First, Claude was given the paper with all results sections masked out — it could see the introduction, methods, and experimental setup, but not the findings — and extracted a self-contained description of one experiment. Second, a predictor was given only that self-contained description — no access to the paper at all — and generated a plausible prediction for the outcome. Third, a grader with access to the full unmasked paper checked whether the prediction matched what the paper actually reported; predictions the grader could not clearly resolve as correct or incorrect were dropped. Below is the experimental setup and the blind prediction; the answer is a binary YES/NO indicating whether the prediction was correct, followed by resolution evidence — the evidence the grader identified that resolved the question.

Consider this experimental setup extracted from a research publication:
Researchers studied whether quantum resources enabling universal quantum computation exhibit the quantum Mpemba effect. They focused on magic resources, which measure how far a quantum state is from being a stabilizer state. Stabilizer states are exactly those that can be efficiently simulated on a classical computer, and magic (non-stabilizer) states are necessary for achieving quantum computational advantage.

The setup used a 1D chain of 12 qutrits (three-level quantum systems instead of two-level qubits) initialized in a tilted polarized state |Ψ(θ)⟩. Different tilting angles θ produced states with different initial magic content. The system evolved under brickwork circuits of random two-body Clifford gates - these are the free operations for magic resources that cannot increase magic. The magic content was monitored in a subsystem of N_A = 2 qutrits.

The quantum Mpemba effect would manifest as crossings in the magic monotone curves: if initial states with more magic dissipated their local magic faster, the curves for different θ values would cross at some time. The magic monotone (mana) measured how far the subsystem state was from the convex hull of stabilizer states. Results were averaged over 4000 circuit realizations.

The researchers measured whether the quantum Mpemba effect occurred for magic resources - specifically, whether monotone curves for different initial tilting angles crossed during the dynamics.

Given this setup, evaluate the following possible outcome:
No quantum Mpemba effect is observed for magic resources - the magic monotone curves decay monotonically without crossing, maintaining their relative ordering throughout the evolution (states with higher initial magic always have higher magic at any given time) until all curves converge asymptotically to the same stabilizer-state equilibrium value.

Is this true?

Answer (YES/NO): YES